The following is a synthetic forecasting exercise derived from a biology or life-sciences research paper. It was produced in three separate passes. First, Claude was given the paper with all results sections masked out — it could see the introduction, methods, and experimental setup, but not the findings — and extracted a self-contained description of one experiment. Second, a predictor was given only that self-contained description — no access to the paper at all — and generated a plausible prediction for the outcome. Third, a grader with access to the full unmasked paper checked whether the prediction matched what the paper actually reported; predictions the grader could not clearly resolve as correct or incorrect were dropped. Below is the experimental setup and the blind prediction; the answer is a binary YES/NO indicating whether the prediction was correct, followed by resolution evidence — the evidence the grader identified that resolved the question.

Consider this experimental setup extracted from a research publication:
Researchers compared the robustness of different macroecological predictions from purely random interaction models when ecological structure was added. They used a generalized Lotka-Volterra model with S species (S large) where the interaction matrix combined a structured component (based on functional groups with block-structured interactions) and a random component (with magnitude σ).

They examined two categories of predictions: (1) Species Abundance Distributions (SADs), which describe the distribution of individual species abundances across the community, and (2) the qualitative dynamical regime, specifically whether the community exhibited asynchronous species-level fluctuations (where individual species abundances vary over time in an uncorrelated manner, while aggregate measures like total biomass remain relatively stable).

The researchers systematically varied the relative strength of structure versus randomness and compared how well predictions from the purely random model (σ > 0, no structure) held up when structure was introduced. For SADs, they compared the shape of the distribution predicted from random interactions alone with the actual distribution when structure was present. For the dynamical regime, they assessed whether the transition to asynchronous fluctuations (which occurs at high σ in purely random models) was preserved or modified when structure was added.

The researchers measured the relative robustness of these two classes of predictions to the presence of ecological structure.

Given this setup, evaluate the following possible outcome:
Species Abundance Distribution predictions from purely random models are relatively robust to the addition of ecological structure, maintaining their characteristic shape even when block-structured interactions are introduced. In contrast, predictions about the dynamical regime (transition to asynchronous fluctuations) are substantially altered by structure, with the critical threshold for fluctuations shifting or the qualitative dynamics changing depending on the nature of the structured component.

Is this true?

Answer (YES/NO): NO